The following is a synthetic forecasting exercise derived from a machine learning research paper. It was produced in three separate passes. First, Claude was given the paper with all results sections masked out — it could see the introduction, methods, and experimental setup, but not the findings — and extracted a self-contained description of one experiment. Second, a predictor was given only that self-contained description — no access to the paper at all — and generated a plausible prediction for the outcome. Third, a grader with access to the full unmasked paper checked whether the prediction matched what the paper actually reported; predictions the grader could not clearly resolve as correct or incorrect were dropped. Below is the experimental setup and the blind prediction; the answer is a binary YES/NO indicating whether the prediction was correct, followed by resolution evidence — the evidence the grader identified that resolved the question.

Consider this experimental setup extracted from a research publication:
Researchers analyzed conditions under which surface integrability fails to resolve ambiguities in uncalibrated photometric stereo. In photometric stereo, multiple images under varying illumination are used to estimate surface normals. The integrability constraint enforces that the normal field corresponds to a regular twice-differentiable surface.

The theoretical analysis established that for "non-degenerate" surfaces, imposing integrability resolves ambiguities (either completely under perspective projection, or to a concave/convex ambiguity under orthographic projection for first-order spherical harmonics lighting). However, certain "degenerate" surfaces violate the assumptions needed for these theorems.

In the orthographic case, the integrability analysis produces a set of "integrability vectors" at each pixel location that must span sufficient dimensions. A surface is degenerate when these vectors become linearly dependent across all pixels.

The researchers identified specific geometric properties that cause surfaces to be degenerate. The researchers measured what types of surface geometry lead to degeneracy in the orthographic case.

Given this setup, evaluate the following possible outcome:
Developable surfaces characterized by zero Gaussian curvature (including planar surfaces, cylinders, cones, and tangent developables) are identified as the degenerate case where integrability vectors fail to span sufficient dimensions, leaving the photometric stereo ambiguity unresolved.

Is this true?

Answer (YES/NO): NO